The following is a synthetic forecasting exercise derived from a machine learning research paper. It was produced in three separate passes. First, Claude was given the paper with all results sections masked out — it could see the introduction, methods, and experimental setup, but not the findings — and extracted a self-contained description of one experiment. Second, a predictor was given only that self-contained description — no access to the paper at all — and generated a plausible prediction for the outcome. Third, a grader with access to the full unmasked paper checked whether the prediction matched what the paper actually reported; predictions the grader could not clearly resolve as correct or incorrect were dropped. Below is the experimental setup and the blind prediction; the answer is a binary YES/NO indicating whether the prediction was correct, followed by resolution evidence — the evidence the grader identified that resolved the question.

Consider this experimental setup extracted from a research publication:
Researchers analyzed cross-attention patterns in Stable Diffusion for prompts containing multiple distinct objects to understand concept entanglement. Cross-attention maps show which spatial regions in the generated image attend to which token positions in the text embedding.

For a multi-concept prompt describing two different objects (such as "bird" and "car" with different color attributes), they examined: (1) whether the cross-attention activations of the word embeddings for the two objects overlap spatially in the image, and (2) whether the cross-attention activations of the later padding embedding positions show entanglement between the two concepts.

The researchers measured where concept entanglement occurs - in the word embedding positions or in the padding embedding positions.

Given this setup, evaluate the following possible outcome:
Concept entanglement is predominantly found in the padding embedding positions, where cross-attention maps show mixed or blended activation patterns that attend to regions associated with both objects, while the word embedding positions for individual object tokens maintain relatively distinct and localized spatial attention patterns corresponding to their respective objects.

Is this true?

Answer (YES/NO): YES